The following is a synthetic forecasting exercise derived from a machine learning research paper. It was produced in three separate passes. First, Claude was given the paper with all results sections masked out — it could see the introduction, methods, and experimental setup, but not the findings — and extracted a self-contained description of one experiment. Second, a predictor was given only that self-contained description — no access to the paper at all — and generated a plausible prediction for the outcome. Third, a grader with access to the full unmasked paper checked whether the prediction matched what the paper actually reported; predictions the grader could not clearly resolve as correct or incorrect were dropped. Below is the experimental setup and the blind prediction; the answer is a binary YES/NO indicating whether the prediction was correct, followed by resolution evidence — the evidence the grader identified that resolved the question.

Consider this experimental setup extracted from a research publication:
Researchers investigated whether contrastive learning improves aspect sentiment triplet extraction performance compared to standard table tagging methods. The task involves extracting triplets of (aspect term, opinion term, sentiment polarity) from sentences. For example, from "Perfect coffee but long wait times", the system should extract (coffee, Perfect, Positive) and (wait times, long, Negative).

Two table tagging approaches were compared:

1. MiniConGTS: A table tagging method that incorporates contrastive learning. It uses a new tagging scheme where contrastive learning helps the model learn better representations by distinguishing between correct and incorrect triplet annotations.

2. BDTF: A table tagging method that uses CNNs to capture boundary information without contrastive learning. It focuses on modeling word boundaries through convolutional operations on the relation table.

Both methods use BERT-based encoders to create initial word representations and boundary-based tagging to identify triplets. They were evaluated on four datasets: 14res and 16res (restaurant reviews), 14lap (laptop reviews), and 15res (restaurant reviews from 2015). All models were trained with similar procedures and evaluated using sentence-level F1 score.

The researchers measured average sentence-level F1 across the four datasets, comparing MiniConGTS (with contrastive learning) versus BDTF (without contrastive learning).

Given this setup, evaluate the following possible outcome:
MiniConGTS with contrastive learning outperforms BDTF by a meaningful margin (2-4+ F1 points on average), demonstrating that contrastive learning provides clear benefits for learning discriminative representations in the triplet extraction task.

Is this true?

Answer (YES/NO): NO